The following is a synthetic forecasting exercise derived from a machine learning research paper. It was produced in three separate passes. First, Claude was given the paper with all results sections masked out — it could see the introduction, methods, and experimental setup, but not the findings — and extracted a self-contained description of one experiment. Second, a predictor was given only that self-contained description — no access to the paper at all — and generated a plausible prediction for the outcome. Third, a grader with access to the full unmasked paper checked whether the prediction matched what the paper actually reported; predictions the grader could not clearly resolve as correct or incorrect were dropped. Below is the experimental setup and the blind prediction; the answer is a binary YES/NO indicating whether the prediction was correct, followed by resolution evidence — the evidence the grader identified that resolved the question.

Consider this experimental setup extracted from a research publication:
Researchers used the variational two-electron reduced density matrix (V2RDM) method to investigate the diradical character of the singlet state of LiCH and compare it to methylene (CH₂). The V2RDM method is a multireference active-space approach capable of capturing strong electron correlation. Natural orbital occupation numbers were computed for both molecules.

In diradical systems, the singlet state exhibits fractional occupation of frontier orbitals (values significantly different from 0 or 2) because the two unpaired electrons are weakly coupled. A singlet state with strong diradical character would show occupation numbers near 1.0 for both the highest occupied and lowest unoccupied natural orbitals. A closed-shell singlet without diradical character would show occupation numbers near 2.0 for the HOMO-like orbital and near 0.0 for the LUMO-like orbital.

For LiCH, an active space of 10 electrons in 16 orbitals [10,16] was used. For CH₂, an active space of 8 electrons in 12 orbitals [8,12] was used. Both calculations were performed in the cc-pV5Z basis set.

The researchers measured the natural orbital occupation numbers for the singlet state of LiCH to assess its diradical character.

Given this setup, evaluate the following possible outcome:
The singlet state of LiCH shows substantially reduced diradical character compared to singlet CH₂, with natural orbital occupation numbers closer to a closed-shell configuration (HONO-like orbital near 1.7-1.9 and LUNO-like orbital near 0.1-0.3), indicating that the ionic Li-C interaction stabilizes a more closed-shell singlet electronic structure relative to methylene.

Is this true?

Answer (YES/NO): NO